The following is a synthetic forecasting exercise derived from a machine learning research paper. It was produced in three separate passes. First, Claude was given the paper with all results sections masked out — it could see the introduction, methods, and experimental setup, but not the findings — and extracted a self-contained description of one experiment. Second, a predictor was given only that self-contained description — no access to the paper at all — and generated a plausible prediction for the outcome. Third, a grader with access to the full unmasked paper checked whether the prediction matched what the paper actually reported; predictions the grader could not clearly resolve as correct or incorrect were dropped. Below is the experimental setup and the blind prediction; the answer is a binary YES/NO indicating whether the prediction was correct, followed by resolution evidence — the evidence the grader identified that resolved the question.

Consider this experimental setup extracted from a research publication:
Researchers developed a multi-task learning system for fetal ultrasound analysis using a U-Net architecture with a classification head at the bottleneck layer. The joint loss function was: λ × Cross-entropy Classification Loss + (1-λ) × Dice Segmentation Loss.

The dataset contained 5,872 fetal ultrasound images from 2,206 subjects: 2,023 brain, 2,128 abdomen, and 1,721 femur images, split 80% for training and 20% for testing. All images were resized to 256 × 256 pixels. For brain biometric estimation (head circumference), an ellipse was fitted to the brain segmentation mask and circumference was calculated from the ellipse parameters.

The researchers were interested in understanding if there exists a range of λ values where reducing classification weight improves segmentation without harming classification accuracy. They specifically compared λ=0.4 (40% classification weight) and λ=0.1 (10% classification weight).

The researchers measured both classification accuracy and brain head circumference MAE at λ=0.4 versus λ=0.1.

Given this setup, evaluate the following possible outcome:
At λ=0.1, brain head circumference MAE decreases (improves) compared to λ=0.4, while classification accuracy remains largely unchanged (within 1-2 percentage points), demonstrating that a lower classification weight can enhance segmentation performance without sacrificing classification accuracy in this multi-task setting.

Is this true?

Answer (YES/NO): YES